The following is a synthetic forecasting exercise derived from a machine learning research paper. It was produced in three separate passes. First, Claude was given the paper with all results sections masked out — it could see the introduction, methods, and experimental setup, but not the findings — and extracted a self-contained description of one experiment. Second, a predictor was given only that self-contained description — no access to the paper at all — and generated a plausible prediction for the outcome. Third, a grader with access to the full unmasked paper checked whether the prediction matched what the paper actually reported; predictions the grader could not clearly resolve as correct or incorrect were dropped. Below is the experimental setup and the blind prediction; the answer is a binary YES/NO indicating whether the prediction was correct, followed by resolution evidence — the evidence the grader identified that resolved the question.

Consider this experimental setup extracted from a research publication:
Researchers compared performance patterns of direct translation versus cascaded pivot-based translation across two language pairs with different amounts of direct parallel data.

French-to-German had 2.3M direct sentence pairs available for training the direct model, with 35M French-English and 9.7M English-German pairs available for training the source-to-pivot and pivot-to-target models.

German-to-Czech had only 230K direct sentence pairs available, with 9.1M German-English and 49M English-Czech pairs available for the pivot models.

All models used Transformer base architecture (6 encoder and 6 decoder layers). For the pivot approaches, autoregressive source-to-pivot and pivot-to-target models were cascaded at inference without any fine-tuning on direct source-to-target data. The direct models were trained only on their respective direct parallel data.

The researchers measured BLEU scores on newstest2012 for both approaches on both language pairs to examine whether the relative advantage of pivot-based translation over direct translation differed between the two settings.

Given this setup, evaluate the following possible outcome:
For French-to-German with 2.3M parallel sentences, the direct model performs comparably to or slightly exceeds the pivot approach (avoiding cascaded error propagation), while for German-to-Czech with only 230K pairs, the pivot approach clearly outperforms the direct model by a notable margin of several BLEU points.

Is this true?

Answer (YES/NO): NO